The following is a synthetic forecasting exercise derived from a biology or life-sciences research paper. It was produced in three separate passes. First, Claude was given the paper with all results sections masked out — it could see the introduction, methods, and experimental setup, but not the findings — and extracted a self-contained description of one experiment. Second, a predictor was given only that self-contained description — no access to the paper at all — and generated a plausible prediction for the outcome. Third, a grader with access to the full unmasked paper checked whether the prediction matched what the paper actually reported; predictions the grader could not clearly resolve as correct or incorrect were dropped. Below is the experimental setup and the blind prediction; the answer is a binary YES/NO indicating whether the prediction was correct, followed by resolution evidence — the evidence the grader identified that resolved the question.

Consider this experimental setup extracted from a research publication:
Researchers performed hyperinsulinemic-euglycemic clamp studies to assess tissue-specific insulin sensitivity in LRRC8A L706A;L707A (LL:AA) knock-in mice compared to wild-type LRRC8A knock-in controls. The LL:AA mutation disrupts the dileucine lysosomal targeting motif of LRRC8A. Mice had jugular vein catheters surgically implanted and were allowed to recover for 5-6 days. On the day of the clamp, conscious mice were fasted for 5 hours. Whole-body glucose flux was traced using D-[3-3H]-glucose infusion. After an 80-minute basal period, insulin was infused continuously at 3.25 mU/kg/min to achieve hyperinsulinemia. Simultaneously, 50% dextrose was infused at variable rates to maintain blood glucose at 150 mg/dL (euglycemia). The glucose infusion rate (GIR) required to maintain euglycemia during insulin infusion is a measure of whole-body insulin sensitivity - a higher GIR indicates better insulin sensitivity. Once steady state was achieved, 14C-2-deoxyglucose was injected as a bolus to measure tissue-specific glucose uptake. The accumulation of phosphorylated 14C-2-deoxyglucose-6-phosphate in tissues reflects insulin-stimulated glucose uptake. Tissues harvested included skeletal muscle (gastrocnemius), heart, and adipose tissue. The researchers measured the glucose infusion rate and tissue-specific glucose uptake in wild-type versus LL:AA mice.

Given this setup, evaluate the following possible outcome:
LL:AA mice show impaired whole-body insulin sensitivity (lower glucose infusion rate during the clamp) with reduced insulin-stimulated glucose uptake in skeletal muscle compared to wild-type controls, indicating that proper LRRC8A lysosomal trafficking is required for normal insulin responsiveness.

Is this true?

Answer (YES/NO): YES